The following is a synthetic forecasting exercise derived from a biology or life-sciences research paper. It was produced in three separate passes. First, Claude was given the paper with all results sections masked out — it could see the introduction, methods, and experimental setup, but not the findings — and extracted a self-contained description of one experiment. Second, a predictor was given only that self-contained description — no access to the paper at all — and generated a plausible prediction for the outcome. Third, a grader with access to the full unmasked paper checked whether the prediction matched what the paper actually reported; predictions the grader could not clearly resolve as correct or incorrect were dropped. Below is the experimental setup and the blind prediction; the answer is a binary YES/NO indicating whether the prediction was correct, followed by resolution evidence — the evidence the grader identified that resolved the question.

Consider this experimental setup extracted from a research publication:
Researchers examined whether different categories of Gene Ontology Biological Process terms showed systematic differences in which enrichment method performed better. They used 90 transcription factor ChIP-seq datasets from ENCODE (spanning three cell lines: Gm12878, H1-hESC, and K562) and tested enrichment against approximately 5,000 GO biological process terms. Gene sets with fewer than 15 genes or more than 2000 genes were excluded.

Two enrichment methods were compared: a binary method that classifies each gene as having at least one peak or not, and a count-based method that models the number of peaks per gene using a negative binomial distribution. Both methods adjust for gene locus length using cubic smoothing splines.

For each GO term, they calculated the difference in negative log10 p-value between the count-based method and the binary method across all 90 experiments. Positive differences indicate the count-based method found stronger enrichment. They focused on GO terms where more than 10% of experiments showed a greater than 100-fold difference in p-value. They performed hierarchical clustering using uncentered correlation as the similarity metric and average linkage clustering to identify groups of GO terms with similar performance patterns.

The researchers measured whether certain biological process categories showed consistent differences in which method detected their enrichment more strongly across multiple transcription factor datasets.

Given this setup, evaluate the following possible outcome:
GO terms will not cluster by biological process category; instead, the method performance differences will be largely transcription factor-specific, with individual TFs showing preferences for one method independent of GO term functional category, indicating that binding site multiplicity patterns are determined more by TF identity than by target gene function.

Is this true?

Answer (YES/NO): NO